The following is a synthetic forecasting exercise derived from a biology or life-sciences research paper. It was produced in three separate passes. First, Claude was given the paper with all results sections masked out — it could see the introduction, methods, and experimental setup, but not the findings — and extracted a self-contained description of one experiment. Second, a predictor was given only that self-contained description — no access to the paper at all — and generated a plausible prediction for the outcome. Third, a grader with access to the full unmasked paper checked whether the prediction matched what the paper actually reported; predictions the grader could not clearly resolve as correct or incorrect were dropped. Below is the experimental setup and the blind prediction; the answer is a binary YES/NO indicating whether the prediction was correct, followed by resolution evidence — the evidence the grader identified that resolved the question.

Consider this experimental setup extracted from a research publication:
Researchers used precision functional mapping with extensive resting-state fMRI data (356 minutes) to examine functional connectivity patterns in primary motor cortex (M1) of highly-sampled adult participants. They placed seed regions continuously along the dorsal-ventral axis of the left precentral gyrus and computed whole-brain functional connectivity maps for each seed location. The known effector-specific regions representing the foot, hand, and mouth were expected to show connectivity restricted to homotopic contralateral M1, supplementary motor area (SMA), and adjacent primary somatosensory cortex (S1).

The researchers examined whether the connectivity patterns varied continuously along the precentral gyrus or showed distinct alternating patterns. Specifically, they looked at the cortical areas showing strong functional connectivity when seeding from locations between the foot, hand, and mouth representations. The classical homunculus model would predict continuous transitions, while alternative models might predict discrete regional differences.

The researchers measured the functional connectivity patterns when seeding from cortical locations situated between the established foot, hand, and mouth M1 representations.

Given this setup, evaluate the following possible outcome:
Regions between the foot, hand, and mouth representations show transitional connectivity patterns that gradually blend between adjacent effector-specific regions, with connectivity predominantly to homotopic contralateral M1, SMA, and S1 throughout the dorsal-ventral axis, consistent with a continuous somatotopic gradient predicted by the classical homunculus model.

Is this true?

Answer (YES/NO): NO